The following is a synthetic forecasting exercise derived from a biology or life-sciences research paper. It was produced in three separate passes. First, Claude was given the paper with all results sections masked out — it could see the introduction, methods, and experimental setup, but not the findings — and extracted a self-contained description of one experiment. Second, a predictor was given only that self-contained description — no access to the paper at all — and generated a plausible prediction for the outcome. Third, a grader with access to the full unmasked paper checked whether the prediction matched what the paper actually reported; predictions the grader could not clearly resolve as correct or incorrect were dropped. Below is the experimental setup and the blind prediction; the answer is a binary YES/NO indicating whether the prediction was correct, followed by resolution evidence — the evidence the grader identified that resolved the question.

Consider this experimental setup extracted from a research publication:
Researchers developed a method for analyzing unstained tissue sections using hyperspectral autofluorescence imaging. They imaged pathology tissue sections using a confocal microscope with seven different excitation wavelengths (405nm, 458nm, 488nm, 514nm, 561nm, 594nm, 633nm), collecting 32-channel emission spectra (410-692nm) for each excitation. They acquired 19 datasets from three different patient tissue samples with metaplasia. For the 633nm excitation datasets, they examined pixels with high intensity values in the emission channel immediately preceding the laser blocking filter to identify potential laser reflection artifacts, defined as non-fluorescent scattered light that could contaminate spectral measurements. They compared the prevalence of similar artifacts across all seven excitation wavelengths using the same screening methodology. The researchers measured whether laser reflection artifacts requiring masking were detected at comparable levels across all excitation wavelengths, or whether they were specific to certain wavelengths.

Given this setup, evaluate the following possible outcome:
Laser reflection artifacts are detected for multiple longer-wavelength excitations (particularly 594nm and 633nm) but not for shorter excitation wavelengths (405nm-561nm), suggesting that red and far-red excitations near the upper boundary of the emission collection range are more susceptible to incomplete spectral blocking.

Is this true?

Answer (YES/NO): NO